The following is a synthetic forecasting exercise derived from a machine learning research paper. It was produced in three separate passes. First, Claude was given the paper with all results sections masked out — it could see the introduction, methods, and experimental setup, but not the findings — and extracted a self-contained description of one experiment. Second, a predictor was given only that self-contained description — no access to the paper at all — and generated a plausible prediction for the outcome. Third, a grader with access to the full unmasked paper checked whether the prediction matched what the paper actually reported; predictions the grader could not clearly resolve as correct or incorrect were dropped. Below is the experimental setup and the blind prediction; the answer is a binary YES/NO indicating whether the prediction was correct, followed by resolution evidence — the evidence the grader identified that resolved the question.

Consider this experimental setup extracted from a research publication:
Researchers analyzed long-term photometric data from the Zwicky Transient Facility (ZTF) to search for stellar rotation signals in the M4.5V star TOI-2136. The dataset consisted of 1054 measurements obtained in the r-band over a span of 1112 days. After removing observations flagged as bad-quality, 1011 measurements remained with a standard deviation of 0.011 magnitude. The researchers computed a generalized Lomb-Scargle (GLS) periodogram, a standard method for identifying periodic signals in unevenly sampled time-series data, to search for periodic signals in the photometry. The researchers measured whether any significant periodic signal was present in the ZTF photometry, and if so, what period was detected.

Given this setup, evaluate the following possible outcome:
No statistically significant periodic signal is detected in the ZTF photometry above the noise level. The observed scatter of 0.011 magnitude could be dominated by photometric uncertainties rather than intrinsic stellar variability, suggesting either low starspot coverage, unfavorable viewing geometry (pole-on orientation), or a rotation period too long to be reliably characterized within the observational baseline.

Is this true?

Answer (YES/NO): NO